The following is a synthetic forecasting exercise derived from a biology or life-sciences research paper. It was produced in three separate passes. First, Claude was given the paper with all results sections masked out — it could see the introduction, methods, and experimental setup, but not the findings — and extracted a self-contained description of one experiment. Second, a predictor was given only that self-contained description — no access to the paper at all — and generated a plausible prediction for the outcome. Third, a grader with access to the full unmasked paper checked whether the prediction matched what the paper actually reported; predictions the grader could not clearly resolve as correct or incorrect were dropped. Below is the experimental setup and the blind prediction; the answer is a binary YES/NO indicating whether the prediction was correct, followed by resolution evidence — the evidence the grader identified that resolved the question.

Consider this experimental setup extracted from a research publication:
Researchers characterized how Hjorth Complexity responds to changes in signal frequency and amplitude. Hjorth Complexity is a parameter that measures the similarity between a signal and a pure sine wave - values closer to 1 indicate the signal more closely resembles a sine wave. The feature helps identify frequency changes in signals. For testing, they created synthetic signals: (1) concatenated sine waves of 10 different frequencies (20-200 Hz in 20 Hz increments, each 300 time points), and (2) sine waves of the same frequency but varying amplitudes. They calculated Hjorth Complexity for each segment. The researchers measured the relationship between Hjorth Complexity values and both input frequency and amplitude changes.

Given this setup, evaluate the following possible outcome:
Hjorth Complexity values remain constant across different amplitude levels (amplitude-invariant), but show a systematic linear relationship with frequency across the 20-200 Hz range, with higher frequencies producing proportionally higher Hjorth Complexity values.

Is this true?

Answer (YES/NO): NO